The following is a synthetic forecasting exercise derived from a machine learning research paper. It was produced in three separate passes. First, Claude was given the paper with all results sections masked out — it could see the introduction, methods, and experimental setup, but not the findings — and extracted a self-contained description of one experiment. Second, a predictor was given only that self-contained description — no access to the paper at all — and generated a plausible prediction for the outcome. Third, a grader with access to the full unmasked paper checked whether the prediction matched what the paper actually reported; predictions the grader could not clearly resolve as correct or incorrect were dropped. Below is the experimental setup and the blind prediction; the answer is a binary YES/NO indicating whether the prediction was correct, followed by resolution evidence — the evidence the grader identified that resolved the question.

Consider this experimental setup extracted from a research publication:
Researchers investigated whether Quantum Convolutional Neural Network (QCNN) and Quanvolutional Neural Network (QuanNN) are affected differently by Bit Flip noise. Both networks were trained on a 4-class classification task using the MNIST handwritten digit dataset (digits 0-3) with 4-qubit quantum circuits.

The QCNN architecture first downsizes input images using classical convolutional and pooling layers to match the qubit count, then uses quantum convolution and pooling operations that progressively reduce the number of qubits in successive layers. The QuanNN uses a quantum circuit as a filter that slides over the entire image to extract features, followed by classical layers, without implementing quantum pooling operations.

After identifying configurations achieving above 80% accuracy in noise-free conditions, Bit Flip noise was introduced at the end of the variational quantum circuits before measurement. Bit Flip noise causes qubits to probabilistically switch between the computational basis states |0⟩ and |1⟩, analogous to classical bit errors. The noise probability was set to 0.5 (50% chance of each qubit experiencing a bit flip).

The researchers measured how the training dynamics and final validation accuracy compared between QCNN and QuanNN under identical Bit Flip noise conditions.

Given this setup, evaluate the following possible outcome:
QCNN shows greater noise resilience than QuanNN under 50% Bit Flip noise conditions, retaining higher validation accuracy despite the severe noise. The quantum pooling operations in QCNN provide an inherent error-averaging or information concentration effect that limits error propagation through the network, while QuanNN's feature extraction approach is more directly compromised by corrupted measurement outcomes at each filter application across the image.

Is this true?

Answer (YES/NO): NO